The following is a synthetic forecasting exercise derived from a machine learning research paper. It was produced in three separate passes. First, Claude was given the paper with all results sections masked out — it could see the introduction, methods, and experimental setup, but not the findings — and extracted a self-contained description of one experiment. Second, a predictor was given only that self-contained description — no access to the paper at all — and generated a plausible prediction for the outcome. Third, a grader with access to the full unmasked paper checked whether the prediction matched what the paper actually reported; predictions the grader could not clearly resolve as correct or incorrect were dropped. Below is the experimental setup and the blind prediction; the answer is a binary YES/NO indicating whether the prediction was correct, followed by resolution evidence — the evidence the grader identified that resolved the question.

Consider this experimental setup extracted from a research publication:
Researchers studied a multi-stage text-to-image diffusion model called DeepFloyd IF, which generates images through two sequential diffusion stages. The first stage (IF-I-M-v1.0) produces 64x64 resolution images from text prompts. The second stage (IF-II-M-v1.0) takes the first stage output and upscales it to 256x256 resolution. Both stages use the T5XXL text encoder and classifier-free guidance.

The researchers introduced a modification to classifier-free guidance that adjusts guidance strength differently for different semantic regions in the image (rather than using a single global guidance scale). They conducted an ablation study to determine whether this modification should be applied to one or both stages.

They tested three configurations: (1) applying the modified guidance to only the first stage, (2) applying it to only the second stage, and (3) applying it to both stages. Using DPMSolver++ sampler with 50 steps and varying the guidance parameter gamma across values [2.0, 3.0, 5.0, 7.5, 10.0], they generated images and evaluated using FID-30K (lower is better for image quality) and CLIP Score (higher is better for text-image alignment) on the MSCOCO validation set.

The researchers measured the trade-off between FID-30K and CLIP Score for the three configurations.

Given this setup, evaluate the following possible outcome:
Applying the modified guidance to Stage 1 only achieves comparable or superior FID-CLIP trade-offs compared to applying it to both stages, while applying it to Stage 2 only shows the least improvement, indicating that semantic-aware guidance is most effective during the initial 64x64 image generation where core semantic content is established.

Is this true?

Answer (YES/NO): NO